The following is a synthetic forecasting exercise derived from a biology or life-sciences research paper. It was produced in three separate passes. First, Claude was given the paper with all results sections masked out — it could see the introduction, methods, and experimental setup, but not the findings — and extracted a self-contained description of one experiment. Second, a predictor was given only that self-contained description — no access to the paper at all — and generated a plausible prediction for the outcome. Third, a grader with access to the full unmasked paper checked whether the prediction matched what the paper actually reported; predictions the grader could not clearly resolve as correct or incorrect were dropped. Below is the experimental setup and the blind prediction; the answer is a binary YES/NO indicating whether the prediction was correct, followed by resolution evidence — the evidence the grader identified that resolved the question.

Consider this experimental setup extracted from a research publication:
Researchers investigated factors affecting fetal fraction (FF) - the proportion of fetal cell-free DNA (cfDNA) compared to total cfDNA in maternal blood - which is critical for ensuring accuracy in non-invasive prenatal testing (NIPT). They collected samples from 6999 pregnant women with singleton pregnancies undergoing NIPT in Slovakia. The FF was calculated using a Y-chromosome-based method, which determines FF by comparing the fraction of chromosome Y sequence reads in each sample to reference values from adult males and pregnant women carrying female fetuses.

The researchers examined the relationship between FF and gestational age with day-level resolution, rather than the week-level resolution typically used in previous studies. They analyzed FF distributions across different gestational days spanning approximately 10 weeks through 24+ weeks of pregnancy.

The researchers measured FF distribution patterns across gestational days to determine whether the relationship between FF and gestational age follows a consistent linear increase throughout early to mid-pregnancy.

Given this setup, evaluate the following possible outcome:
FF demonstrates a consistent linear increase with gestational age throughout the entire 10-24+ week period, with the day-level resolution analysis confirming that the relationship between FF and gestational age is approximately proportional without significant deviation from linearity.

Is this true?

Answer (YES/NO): NO